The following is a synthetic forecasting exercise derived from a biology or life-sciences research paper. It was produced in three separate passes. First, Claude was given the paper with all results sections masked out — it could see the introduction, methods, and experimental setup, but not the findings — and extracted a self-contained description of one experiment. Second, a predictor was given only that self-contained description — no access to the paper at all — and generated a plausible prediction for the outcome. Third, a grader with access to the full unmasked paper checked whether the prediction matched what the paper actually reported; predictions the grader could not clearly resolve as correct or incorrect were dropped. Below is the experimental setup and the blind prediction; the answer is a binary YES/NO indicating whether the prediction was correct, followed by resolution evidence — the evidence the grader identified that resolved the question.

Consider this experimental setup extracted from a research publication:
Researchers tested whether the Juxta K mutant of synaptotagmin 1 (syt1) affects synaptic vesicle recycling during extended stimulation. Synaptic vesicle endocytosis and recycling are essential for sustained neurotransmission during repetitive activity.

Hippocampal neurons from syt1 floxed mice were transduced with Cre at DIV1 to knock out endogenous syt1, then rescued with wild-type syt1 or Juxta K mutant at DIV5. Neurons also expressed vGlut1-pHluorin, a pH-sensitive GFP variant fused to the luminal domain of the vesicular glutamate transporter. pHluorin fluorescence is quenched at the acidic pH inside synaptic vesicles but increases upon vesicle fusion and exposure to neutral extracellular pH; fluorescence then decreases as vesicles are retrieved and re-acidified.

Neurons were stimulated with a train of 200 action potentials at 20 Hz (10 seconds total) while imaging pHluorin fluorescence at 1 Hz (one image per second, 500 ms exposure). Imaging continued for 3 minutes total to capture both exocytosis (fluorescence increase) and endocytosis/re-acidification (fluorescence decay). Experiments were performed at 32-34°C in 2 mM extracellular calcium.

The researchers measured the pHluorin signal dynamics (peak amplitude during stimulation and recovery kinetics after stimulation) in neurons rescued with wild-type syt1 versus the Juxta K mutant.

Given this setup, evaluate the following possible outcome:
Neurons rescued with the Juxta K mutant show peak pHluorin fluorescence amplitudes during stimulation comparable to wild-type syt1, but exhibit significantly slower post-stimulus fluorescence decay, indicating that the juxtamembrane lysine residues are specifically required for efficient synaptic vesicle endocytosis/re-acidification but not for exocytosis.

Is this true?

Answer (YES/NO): NO